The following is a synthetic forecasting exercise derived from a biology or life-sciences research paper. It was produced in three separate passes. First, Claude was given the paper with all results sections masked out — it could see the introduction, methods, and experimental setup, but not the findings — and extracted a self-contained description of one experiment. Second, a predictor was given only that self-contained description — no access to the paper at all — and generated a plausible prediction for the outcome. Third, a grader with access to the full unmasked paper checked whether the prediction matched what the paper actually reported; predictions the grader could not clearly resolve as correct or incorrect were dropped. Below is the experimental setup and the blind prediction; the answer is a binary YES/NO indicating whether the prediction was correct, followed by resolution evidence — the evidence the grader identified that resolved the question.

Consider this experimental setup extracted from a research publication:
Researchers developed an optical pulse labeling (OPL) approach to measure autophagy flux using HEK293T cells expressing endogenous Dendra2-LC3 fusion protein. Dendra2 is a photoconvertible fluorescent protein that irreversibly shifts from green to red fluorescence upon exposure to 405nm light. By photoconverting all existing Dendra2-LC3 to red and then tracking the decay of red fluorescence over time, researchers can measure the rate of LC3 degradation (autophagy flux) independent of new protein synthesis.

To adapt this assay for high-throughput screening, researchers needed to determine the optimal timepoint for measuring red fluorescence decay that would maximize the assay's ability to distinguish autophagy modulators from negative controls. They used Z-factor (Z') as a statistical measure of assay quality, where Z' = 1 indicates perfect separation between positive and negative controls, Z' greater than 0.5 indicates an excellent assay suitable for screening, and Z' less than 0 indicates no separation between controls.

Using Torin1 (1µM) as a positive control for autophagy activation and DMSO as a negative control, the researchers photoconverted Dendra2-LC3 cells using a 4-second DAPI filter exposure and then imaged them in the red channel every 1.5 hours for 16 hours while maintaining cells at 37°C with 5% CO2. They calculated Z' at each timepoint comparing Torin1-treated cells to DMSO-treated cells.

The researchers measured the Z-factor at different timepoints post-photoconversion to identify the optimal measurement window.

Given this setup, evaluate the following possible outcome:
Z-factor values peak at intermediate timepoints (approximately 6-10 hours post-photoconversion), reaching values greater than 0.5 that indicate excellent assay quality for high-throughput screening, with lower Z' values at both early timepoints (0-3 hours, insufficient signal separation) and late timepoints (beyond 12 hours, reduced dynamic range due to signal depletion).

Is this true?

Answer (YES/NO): YES